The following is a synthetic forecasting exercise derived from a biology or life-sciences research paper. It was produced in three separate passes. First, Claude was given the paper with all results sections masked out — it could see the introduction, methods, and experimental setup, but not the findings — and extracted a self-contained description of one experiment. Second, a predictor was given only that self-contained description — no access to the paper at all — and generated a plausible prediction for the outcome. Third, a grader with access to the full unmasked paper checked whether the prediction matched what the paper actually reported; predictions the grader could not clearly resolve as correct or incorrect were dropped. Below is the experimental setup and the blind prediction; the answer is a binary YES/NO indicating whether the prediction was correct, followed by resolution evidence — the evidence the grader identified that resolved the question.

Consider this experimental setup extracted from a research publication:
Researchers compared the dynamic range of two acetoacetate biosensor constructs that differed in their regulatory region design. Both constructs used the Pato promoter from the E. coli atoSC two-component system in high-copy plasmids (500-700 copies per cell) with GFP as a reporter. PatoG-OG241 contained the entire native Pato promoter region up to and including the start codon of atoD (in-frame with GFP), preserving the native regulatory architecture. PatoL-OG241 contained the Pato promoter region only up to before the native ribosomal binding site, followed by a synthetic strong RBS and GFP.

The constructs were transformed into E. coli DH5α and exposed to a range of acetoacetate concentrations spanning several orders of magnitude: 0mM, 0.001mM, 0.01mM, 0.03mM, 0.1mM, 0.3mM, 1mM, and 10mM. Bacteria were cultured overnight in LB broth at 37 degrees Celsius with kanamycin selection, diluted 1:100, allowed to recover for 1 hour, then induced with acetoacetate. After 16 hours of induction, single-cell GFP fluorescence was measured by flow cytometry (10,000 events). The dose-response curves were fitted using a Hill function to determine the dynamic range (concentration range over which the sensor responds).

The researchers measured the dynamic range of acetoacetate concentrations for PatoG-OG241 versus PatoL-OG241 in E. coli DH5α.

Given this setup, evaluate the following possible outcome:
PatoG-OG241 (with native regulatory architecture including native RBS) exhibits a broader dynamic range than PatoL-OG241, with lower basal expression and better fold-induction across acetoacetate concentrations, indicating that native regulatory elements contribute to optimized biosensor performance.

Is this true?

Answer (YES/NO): NO